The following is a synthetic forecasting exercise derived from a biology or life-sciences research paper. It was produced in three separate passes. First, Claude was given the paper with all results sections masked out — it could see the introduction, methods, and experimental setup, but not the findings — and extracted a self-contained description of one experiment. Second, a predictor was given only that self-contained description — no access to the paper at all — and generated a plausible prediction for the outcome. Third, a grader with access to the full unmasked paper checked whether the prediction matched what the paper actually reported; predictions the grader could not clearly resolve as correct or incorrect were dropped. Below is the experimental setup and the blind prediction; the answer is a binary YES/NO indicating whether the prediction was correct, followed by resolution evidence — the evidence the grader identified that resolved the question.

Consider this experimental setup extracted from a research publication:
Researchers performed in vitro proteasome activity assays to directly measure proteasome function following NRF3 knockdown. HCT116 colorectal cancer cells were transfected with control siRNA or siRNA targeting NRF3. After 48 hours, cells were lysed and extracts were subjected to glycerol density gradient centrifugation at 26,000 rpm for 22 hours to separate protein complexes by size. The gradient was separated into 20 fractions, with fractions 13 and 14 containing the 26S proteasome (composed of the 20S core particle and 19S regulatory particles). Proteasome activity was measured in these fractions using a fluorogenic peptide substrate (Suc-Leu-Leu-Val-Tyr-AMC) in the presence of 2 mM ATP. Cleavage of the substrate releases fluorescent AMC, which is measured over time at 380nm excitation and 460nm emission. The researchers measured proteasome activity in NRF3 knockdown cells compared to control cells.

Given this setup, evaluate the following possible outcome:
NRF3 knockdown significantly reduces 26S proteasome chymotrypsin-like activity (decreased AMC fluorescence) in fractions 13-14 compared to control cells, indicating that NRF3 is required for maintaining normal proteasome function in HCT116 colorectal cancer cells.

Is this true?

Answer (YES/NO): NO